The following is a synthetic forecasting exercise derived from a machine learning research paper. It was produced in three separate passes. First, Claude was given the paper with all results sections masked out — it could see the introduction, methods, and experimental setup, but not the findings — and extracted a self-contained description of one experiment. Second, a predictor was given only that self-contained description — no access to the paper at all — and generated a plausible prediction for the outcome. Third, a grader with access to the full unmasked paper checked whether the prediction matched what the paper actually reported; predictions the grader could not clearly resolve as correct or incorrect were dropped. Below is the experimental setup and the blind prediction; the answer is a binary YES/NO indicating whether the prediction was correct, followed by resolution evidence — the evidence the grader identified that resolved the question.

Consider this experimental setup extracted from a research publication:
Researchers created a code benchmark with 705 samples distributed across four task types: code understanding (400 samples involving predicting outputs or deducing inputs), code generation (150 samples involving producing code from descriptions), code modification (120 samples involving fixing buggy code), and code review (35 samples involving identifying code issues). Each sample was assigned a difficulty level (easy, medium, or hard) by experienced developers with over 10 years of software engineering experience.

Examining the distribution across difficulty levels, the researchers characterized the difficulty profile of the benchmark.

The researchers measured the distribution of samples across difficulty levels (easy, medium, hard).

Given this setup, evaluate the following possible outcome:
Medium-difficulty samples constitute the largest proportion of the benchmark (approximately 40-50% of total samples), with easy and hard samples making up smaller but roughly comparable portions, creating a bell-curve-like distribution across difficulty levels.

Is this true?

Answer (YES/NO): NO